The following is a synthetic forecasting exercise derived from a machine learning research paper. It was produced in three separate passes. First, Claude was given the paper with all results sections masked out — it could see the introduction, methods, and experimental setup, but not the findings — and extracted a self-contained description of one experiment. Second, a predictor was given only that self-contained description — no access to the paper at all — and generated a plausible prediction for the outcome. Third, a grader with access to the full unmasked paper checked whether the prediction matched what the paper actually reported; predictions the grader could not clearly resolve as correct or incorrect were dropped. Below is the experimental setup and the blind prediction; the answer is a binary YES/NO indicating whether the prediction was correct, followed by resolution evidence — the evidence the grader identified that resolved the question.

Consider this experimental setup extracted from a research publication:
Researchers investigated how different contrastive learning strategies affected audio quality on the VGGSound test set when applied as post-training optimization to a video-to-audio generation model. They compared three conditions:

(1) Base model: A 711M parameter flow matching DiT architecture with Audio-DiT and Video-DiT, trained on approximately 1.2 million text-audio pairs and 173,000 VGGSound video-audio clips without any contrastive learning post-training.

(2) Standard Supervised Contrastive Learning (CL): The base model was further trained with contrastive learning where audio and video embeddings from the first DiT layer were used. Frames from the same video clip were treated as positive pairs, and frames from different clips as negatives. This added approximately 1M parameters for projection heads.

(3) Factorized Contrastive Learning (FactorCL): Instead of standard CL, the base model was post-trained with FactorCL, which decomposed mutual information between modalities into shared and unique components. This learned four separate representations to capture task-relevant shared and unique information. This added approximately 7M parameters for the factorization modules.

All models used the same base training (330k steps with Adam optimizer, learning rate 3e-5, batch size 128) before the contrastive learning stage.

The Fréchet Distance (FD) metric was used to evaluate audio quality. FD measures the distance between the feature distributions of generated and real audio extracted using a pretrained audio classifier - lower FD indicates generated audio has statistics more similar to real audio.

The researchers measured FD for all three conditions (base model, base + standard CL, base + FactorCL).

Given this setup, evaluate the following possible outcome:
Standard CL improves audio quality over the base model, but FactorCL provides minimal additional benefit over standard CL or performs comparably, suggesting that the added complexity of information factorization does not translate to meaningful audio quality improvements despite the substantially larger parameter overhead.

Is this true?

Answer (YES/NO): NO